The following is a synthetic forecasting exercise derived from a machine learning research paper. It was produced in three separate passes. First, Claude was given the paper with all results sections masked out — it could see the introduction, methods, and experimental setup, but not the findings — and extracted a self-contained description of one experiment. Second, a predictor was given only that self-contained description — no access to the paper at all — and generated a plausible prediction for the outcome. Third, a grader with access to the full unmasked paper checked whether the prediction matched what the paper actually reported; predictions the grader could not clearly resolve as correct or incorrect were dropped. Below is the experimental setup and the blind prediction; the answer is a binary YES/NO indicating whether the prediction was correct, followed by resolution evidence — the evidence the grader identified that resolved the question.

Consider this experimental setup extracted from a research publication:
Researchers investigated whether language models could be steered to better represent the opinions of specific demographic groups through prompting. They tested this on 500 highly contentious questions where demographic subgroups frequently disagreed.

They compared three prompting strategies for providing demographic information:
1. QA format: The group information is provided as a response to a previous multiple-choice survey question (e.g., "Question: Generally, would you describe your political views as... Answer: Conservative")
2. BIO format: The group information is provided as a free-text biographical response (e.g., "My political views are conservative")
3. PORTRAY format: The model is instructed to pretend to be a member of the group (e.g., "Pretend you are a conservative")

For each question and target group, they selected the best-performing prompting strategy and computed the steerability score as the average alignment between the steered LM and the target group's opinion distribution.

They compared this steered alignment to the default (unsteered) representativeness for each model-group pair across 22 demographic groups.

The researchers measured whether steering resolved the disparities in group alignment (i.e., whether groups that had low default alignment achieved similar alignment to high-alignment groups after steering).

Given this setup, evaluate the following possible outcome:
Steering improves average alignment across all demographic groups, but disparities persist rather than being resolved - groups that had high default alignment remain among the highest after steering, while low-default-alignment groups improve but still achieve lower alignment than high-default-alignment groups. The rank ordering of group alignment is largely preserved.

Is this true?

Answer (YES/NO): YES